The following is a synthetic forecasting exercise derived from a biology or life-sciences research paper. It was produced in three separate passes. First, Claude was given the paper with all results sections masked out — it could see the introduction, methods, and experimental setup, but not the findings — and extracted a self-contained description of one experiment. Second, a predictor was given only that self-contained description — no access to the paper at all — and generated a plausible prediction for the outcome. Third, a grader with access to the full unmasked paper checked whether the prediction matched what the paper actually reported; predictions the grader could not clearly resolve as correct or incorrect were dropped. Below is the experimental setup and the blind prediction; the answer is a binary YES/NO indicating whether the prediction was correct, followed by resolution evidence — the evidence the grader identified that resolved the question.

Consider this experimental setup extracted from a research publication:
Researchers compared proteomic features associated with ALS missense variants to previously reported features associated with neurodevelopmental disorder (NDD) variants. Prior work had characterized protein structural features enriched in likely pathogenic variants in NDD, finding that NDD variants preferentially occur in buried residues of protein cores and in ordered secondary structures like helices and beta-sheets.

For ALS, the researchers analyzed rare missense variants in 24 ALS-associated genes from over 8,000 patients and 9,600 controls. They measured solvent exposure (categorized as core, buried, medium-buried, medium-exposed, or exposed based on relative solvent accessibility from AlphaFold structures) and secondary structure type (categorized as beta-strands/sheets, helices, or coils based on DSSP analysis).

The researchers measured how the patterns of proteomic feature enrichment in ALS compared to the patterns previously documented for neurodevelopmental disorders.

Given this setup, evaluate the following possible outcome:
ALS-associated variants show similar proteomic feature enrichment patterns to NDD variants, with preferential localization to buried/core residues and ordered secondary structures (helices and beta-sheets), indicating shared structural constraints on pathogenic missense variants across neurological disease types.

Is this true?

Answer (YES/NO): NO